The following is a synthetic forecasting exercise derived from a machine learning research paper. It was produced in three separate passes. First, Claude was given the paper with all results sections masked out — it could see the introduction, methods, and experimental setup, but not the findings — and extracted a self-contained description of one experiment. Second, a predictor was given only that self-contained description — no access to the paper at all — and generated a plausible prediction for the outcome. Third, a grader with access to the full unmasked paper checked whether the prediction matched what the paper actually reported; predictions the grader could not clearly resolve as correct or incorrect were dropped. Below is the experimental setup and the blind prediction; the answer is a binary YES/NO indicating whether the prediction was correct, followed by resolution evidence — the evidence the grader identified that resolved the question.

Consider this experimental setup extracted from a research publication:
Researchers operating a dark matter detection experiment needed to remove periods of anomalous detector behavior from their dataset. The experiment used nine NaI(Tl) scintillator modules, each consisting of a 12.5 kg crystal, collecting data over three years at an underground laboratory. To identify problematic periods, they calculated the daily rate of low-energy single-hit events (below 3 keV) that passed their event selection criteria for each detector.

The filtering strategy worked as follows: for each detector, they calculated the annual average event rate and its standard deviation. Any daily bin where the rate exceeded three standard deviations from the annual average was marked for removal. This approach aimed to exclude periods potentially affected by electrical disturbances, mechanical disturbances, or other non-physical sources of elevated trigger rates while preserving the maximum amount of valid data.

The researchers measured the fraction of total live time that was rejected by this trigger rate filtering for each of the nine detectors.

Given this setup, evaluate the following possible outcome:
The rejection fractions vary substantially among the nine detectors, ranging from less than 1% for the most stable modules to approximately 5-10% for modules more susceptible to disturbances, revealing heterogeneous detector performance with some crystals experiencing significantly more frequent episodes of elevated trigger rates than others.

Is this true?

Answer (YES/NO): NO